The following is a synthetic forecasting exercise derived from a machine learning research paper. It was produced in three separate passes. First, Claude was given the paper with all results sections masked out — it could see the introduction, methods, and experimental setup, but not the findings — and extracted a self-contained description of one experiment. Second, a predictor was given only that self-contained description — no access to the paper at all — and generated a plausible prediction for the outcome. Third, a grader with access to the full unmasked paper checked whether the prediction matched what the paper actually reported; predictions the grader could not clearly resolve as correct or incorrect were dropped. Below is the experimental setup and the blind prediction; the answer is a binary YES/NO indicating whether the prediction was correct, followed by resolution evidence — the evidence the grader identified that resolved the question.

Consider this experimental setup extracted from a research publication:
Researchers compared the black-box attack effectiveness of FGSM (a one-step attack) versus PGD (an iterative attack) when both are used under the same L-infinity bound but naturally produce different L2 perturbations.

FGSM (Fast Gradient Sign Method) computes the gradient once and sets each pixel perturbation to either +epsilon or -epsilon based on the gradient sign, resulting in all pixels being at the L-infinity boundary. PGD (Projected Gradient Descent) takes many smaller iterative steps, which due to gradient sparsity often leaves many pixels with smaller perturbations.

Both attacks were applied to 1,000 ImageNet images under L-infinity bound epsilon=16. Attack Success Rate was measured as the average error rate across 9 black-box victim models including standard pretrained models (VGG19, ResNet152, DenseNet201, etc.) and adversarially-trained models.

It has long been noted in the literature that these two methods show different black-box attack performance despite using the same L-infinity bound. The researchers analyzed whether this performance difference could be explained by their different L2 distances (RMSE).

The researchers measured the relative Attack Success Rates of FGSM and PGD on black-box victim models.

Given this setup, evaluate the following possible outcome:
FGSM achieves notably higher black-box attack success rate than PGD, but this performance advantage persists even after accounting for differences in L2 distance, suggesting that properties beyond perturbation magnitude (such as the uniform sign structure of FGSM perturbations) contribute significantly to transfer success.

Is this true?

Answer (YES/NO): NO